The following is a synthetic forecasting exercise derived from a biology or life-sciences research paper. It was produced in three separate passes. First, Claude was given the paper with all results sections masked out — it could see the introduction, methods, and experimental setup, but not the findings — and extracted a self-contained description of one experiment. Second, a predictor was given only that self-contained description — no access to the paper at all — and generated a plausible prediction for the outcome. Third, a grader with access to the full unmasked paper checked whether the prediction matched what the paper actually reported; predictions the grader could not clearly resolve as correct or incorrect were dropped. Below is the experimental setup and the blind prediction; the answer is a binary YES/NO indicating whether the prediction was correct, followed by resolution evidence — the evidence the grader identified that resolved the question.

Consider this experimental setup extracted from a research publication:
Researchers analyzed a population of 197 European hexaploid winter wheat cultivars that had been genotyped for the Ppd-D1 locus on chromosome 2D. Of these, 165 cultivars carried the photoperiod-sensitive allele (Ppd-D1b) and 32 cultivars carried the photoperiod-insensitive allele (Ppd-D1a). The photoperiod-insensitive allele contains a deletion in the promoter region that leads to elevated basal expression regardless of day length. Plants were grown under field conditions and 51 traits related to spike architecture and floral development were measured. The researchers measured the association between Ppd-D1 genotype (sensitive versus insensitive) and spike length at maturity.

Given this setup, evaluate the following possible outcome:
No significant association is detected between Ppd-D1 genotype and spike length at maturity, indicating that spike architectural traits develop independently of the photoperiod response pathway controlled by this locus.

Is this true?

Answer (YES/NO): NO